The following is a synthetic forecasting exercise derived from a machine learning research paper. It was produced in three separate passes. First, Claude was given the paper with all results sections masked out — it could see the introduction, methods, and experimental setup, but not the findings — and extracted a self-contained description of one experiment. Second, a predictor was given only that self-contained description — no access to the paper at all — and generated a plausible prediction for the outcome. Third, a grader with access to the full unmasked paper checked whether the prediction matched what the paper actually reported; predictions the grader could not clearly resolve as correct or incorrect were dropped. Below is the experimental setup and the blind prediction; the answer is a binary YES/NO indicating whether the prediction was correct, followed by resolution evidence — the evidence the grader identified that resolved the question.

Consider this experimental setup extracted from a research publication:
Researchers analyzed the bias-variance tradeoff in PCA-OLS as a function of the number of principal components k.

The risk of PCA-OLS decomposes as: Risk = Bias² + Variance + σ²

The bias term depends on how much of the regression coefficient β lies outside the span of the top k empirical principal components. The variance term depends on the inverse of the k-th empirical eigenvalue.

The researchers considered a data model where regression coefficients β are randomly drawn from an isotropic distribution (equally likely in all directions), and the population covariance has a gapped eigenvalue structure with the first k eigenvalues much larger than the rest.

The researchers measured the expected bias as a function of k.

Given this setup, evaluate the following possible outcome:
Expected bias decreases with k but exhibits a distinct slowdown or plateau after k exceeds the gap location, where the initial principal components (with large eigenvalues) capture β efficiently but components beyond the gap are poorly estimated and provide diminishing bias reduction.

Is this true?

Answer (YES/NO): NO